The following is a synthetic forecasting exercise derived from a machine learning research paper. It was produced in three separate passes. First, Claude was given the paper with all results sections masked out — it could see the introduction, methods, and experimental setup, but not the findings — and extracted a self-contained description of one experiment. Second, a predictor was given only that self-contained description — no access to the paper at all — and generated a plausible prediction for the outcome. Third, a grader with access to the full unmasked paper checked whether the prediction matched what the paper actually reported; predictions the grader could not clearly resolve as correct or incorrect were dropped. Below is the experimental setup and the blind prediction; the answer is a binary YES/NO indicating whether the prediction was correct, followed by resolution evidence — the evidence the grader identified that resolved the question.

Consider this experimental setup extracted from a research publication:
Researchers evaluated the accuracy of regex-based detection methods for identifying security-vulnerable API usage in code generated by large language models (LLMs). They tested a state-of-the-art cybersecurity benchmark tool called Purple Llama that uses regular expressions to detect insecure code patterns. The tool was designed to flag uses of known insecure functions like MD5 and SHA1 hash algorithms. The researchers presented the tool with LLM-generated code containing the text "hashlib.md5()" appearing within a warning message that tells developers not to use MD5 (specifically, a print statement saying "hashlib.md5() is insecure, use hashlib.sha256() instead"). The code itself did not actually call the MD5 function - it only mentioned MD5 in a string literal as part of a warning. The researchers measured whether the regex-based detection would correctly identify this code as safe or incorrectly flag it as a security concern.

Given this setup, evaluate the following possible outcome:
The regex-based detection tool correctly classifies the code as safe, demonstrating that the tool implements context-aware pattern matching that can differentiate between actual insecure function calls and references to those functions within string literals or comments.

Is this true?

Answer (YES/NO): NO